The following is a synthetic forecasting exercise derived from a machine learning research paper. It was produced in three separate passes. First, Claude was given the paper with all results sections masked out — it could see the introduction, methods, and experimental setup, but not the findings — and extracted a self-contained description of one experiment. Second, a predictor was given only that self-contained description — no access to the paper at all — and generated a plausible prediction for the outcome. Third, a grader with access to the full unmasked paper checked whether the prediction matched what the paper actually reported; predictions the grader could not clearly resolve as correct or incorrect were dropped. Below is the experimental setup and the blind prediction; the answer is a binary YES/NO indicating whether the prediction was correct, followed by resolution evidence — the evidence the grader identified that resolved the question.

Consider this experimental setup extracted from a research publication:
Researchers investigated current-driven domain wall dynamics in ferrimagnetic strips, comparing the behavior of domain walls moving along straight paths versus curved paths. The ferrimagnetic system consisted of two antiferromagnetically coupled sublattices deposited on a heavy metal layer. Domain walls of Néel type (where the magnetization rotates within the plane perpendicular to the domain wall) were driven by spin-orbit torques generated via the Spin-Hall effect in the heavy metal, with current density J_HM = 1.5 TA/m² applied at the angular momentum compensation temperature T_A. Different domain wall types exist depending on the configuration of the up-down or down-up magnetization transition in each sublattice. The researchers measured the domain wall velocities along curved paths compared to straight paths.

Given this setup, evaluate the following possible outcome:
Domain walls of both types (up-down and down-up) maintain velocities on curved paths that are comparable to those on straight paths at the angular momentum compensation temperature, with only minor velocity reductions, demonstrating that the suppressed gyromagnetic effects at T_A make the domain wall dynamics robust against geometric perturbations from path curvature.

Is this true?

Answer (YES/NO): NO